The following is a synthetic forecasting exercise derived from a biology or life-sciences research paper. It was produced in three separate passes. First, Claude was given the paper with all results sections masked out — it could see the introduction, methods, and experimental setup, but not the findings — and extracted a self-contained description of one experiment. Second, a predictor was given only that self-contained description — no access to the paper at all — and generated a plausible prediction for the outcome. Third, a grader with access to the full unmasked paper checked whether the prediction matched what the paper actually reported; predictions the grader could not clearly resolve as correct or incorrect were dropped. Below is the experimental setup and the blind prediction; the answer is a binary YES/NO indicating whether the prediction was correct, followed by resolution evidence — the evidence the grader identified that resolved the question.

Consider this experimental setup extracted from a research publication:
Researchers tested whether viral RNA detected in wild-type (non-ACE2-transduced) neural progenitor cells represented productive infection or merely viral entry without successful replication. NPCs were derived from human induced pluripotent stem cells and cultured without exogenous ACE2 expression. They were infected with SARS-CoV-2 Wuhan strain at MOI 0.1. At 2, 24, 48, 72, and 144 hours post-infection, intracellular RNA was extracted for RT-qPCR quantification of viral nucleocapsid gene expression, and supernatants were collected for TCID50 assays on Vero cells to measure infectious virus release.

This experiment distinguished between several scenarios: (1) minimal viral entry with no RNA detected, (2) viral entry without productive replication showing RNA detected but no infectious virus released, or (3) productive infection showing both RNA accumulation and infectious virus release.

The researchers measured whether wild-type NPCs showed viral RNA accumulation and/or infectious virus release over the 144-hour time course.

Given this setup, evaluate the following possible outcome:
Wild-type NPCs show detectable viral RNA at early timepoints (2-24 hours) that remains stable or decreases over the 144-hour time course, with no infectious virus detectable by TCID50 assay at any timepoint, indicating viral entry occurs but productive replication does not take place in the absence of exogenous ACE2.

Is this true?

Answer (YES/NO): YES